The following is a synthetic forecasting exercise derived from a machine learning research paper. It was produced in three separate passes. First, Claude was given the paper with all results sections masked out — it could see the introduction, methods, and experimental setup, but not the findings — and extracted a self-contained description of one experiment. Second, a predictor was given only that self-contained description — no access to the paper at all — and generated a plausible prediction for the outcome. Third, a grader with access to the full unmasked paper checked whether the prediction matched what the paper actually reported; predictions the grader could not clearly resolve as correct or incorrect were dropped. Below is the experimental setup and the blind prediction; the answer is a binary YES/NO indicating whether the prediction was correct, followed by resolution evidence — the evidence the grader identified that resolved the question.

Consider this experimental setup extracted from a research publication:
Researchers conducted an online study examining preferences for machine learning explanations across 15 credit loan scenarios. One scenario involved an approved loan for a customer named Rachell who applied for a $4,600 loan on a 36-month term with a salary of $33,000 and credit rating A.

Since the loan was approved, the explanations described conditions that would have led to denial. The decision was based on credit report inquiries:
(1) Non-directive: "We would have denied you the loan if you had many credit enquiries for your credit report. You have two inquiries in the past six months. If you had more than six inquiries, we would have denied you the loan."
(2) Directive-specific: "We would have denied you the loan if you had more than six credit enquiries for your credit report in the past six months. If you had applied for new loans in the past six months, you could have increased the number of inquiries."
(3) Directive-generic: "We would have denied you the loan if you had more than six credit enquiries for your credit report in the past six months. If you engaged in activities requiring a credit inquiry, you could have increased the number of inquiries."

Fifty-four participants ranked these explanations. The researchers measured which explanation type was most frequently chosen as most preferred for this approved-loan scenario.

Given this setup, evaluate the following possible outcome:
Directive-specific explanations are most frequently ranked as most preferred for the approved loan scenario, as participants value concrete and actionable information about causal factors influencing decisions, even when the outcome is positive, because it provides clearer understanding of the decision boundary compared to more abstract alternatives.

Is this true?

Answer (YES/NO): NO